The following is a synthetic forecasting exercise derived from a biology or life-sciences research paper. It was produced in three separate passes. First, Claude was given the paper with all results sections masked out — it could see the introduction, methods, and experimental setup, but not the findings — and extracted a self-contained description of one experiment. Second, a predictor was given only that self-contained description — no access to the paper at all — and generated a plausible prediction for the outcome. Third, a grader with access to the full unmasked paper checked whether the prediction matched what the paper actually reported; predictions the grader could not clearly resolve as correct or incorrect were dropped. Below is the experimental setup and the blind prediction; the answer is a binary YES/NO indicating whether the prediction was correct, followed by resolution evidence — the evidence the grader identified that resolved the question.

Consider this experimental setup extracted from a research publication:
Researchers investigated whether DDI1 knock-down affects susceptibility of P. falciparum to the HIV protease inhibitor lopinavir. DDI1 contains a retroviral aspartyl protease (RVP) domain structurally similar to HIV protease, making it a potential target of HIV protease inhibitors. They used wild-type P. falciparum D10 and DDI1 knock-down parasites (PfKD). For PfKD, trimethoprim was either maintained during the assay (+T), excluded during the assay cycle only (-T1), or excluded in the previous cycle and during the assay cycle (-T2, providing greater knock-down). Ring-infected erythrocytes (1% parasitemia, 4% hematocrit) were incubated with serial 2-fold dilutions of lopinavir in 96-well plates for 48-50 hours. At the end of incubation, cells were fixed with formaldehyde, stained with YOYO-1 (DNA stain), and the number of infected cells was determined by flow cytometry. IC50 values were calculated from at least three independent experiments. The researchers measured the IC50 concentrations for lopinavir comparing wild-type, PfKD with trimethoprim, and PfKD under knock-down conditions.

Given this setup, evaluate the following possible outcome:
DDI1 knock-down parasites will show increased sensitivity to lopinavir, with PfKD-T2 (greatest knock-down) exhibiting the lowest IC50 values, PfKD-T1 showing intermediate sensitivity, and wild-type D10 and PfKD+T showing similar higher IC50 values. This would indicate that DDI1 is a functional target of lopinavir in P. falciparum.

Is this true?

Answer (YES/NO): YES